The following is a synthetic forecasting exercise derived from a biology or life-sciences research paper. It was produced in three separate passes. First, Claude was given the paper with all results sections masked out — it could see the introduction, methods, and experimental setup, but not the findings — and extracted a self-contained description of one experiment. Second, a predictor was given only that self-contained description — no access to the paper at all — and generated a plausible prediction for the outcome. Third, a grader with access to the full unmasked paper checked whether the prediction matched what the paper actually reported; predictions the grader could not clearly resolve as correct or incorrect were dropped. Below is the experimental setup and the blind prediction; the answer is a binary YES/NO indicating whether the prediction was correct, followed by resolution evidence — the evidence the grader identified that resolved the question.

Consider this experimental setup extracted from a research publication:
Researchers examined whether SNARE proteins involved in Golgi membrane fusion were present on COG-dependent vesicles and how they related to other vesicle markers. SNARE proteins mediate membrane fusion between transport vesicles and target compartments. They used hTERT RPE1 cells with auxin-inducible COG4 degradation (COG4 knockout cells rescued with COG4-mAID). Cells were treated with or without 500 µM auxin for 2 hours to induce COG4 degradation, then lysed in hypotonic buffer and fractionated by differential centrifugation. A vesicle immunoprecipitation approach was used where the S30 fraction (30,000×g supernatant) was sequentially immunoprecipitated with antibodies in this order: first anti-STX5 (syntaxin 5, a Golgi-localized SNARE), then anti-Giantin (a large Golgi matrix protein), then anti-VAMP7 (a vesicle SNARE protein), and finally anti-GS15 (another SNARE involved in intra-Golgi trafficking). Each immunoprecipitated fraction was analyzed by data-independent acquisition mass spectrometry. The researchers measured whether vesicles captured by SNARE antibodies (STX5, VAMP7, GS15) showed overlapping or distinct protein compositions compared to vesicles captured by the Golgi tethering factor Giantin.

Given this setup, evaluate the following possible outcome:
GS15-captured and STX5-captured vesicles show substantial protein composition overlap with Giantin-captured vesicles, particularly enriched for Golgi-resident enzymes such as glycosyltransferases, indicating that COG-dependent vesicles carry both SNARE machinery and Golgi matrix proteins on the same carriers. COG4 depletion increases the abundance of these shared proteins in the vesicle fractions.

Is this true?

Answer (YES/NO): NO